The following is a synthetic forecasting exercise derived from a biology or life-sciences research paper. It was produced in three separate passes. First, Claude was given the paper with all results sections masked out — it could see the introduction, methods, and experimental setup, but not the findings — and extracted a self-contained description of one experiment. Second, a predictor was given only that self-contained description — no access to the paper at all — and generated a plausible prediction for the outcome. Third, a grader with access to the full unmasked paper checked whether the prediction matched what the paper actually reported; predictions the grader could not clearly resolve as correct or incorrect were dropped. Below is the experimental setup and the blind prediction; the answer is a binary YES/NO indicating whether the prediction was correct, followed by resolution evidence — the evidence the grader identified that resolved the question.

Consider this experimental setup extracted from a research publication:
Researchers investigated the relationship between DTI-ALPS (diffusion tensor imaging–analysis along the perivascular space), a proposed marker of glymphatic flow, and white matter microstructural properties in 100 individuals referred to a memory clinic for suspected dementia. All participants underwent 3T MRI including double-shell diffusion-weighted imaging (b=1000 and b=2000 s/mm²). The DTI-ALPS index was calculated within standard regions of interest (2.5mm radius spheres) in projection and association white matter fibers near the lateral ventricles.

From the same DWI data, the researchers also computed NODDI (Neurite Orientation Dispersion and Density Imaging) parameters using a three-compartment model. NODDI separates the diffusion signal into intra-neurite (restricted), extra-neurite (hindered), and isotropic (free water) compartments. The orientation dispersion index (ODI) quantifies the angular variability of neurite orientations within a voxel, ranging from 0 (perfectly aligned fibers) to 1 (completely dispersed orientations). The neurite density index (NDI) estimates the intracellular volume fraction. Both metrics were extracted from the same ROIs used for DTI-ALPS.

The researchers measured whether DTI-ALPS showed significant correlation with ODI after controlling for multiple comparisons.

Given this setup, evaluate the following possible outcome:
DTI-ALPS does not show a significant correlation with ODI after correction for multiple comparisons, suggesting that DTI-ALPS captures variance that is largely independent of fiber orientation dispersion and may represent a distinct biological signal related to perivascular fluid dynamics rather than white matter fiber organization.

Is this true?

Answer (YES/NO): NO